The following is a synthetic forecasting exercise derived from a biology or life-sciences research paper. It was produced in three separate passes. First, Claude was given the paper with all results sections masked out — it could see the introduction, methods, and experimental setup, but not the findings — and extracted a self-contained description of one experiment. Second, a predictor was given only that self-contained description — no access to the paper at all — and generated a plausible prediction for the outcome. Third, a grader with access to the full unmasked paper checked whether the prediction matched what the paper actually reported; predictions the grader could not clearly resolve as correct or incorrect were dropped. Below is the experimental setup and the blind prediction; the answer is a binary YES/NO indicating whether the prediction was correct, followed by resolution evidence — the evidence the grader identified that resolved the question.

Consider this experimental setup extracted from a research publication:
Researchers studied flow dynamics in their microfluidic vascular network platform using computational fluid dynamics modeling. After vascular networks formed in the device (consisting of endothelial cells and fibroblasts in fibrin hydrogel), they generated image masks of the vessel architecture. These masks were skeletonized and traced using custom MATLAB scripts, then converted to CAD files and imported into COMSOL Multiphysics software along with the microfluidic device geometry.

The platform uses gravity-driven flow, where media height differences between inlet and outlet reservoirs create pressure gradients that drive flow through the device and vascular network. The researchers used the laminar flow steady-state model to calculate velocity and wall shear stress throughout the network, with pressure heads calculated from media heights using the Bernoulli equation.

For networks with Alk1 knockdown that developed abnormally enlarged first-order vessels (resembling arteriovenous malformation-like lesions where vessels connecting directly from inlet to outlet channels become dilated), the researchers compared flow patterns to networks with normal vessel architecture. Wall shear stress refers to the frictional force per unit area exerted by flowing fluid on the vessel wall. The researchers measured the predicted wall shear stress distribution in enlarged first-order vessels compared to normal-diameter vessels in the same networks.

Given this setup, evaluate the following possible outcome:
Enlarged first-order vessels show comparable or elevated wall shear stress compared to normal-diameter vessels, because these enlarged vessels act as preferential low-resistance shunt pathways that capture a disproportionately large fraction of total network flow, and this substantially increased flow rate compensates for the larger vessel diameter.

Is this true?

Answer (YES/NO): NO